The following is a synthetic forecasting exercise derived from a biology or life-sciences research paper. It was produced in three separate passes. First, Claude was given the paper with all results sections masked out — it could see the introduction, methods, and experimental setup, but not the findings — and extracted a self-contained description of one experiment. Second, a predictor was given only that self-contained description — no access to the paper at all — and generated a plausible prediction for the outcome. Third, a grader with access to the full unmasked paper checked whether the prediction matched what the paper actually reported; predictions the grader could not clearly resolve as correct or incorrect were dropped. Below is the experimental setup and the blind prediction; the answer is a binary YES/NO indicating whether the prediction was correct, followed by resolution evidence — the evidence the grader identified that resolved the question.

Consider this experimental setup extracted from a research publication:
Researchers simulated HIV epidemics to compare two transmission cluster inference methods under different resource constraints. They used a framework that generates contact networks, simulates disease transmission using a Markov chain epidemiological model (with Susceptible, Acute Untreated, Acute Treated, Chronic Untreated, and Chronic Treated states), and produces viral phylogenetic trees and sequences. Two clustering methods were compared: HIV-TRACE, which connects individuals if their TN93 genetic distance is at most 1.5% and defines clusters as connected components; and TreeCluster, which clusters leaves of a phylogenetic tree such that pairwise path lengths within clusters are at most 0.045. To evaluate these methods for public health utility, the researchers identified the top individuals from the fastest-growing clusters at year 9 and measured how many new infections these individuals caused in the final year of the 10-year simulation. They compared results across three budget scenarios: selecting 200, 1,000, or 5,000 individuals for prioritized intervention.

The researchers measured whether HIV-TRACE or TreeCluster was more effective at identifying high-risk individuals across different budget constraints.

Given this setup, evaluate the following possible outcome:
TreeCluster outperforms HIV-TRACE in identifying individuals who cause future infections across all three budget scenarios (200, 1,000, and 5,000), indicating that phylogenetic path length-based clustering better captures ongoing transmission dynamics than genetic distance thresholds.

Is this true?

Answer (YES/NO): NO